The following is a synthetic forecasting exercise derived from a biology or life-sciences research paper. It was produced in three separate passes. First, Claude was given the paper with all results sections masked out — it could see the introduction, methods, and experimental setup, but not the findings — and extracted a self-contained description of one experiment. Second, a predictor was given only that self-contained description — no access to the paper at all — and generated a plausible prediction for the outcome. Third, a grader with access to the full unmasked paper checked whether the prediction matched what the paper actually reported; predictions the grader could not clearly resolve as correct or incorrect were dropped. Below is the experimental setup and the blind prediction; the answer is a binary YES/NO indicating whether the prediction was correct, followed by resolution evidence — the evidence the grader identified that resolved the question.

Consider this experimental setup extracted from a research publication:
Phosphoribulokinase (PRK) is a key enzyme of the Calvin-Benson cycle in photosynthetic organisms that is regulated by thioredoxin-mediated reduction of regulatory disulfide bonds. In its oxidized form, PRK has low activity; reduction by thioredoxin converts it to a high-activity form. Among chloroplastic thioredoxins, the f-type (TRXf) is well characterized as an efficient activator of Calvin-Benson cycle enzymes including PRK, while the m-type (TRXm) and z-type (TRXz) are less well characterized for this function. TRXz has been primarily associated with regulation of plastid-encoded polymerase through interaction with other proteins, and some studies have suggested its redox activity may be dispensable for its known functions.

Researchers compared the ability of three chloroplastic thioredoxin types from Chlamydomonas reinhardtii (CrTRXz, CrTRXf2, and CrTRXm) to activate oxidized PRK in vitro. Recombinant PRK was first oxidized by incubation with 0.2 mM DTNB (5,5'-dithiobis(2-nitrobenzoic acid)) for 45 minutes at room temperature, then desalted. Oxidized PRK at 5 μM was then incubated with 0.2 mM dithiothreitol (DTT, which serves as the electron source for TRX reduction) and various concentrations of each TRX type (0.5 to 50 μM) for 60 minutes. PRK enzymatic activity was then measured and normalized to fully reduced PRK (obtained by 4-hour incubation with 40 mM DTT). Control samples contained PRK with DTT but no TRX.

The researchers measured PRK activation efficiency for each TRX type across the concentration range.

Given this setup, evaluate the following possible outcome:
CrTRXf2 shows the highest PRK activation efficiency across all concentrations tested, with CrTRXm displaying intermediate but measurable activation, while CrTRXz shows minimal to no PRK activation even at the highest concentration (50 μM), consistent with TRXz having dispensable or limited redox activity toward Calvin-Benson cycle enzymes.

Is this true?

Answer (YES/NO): NO